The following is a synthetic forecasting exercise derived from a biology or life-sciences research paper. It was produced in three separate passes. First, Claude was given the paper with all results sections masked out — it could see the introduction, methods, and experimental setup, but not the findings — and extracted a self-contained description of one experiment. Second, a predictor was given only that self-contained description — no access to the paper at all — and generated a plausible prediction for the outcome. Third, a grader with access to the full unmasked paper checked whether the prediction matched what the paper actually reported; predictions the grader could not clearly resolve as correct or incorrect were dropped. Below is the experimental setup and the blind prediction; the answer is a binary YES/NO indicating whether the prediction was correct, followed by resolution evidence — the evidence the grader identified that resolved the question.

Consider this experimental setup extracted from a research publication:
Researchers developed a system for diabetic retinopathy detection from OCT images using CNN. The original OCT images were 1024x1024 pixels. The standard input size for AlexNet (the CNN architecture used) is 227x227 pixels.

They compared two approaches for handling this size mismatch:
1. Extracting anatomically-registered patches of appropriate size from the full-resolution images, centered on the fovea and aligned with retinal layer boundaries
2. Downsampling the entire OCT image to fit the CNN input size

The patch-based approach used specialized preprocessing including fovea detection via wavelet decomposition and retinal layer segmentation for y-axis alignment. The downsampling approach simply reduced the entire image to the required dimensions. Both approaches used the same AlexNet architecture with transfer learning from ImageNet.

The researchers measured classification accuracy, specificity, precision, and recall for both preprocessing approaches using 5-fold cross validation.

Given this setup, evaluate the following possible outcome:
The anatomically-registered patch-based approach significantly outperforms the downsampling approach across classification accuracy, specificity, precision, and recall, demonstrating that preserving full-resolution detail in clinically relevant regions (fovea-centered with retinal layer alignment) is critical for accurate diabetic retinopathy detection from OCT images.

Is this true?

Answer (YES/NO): NO